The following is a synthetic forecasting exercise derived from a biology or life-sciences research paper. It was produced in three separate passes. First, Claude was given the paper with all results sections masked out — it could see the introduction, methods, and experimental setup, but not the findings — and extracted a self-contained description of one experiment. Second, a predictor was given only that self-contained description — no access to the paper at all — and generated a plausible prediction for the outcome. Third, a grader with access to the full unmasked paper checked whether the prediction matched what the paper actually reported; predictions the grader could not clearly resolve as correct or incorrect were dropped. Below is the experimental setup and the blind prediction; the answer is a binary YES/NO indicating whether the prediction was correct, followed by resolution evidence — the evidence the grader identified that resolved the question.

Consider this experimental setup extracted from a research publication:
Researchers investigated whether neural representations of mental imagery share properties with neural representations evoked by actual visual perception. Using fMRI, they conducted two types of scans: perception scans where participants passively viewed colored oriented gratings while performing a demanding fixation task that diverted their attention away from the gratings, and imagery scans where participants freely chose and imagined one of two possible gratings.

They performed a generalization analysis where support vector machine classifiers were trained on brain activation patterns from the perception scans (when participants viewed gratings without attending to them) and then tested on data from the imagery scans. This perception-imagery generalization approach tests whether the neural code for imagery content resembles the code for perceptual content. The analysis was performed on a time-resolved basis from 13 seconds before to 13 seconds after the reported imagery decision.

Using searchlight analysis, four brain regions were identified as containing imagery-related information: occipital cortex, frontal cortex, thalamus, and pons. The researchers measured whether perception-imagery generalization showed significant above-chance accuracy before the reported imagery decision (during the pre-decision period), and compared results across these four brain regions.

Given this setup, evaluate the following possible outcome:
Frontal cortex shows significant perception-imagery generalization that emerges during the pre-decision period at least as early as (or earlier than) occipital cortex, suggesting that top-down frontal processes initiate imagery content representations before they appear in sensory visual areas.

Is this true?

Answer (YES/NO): NO